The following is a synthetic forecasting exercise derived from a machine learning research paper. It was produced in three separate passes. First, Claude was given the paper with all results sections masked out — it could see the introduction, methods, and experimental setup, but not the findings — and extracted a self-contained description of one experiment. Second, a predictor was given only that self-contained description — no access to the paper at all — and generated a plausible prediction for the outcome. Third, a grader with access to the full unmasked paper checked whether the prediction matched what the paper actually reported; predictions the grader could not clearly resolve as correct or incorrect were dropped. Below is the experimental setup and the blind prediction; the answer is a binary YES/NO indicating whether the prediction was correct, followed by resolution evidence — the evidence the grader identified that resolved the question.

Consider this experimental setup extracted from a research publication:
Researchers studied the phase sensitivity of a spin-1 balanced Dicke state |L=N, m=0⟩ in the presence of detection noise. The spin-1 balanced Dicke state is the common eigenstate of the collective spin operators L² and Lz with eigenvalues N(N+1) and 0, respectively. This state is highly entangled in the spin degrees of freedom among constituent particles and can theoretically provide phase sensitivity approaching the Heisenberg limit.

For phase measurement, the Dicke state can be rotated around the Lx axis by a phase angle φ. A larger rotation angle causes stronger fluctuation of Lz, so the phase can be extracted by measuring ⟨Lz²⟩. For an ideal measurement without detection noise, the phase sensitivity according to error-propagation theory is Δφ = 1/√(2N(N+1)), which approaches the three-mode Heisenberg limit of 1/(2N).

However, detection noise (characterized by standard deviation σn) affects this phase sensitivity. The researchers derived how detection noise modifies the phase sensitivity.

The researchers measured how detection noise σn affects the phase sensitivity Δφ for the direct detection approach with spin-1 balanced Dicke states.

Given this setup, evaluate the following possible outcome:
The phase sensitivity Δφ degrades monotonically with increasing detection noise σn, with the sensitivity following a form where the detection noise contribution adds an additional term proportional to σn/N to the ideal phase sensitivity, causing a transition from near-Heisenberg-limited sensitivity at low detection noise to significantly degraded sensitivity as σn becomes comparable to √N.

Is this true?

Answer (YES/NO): NO